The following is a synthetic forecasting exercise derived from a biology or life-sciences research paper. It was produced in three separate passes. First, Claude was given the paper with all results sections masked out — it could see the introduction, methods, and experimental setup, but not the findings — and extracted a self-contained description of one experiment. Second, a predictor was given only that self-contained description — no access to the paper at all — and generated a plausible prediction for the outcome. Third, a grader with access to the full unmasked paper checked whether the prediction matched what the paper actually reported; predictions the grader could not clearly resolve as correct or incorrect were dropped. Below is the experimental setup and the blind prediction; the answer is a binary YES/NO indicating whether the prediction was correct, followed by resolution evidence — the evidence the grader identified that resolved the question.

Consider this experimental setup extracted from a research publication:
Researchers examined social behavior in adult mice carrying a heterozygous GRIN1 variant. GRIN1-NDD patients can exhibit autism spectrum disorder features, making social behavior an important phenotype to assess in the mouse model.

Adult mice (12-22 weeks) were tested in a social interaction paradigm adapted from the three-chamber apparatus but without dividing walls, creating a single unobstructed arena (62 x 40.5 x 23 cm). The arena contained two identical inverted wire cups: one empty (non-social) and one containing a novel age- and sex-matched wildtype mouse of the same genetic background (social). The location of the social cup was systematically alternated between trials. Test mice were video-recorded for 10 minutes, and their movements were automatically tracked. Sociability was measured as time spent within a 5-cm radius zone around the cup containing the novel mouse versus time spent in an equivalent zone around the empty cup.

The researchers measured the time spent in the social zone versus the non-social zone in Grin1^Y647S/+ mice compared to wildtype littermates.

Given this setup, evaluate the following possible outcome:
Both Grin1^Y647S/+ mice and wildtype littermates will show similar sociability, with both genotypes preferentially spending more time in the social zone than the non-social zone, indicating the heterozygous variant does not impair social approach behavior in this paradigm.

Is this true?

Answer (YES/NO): NO